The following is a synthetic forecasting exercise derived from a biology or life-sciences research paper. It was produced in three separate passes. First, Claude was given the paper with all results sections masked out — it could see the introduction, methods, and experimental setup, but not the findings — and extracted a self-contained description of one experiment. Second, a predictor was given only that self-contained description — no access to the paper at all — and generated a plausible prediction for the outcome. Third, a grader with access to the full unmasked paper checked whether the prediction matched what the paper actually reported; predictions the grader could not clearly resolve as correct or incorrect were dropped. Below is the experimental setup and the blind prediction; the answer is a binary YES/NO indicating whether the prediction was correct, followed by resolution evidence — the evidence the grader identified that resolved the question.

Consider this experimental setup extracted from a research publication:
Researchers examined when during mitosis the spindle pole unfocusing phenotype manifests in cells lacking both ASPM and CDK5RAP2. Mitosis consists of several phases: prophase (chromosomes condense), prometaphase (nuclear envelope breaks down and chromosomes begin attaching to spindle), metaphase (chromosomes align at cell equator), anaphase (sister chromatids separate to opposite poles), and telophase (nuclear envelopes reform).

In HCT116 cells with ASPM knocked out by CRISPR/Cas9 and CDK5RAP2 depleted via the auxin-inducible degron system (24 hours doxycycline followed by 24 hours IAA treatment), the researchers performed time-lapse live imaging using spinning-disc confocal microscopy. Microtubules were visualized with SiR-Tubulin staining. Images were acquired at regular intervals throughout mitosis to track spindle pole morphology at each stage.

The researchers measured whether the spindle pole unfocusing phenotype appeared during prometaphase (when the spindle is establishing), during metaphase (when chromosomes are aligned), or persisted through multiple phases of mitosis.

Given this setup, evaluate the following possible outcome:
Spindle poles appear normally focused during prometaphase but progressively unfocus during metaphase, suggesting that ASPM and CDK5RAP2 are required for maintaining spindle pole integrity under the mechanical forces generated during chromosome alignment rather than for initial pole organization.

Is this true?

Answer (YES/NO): NO